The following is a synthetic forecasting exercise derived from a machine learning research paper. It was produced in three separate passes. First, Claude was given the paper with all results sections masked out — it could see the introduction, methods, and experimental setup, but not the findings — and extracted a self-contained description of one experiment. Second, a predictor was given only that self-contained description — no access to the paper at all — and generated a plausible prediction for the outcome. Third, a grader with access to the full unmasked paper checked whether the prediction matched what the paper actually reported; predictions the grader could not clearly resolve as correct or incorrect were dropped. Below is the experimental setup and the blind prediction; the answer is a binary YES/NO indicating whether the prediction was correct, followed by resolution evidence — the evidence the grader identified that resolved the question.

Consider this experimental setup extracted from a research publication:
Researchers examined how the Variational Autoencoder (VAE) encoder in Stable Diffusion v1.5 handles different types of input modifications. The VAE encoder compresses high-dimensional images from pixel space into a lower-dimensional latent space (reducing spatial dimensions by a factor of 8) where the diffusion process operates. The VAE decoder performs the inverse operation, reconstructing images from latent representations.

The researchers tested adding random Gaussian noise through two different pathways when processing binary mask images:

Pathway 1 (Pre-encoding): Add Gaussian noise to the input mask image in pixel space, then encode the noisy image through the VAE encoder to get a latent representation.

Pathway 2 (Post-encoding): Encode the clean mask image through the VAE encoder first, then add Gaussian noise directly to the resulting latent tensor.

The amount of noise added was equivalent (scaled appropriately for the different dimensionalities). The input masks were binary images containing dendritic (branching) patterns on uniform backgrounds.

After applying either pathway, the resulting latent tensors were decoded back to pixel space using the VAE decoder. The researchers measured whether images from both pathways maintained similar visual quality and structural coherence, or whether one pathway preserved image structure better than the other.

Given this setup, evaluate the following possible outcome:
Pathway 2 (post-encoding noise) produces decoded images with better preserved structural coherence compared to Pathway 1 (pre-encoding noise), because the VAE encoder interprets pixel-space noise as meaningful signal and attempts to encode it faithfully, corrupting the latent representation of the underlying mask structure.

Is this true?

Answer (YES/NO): NO